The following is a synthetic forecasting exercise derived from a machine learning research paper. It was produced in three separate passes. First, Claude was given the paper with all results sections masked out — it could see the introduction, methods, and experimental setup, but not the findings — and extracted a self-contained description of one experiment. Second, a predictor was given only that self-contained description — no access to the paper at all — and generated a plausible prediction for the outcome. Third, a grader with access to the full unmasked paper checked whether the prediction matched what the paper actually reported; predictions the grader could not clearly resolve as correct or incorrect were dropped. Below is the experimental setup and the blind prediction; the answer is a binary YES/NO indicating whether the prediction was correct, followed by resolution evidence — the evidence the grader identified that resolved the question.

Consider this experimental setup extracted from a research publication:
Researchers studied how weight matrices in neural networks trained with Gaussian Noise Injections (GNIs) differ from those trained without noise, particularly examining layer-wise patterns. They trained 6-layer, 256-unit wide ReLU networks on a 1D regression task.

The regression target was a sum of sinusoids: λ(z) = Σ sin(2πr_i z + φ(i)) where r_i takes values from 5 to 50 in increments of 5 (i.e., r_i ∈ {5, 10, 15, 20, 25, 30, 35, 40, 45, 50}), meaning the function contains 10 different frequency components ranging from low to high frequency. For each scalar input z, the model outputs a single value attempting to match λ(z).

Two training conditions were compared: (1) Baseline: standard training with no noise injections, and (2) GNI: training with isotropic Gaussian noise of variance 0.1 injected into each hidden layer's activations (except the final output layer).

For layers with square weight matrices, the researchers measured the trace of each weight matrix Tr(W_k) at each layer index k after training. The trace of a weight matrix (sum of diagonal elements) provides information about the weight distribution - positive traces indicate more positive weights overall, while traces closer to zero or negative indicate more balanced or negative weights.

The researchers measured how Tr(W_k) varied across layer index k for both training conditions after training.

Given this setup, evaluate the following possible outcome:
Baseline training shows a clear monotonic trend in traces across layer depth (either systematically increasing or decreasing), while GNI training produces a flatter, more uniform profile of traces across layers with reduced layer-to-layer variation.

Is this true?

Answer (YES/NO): NO